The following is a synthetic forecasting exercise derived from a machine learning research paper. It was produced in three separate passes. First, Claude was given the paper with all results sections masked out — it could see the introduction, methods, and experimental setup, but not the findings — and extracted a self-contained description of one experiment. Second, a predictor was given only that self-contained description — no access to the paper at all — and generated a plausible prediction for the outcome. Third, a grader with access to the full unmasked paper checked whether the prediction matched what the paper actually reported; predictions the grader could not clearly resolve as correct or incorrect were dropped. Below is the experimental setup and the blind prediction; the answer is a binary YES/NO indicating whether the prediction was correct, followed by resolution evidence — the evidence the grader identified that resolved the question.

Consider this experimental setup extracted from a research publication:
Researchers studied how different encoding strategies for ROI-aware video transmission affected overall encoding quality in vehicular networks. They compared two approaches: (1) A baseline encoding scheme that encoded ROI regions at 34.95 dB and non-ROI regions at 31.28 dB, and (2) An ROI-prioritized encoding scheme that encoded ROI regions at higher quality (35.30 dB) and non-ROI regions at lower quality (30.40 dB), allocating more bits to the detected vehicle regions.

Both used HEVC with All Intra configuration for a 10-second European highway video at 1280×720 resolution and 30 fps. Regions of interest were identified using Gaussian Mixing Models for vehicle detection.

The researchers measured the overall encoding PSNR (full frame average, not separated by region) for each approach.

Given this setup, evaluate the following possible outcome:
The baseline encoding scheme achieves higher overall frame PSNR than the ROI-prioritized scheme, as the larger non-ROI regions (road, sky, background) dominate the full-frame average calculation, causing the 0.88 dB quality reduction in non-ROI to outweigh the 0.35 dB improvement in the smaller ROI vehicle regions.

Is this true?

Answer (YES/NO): YES